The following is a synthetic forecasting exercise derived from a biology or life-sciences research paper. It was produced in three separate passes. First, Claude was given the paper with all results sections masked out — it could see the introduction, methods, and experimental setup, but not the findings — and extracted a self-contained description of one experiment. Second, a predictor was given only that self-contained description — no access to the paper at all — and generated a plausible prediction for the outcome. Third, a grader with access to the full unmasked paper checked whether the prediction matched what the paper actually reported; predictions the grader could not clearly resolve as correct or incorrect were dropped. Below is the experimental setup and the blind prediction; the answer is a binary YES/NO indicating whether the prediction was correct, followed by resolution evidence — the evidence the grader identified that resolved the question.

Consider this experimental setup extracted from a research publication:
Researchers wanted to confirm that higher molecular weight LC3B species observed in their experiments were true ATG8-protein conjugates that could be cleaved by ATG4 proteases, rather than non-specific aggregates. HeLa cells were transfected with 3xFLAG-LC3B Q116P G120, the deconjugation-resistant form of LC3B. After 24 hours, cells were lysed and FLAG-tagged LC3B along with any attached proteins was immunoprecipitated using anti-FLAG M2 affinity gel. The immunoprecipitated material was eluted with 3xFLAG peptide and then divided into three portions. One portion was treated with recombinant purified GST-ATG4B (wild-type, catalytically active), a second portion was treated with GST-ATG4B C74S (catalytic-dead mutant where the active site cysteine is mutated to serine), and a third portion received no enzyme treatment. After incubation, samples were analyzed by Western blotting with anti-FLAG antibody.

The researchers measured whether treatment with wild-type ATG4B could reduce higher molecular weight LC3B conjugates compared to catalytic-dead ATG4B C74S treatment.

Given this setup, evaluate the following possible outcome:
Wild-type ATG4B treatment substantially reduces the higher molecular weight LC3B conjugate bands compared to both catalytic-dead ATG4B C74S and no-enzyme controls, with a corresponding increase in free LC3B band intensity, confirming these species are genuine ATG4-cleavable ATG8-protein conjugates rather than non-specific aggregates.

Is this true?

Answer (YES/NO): NO